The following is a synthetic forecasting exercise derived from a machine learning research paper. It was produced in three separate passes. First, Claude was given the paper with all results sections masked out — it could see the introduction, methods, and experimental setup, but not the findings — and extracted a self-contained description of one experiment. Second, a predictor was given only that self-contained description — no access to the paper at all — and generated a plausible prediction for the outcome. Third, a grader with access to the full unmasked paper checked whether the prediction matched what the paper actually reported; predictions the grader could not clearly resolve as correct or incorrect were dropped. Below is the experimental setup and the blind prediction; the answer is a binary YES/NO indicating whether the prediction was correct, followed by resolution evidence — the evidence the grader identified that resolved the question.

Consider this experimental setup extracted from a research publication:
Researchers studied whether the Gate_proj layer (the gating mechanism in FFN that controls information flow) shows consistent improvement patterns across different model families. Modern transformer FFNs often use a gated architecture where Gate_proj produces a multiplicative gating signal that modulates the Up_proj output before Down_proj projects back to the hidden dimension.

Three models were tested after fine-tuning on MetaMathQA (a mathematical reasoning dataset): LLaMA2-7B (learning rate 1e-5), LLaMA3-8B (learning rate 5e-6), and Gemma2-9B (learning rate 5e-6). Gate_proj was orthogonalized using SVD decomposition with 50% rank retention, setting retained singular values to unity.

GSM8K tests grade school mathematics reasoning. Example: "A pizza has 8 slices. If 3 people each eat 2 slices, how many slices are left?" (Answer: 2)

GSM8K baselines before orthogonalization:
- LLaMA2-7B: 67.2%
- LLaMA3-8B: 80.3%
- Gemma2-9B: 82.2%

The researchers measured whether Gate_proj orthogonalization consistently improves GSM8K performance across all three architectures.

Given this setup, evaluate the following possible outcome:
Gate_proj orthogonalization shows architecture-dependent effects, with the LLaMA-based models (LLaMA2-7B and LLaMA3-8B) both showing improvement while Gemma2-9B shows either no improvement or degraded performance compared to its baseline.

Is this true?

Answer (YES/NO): NO